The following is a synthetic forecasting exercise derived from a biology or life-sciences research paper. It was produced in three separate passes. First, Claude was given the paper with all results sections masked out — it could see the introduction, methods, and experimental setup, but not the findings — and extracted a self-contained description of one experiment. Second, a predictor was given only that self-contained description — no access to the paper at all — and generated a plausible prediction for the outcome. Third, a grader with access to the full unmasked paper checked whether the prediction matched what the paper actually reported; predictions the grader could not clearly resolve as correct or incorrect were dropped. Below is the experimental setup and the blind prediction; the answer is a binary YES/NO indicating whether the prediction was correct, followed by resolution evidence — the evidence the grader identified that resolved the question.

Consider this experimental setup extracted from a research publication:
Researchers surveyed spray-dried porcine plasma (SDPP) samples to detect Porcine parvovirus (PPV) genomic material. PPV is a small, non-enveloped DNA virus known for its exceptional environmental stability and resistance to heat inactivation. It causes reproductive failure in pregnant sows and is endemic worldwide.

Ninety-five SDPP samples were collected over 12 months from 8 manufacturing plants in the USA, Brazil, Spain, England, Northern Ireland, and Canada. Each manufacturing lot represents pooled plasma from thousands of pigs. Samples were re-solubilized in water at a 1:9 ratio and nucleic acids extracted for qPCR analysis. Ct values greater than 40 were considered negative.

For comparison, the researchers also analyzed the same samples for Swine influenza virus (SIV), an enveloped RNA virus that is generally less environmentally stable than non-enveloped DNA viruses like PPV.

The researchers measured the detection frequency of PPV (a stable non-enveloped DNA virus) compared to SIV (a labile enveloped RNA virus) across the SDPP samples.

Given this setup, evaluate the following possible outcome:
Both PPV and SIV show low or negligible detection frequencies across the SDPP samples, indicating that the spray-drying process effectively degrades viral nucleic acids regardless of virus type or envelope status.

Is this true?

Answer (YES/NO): NO